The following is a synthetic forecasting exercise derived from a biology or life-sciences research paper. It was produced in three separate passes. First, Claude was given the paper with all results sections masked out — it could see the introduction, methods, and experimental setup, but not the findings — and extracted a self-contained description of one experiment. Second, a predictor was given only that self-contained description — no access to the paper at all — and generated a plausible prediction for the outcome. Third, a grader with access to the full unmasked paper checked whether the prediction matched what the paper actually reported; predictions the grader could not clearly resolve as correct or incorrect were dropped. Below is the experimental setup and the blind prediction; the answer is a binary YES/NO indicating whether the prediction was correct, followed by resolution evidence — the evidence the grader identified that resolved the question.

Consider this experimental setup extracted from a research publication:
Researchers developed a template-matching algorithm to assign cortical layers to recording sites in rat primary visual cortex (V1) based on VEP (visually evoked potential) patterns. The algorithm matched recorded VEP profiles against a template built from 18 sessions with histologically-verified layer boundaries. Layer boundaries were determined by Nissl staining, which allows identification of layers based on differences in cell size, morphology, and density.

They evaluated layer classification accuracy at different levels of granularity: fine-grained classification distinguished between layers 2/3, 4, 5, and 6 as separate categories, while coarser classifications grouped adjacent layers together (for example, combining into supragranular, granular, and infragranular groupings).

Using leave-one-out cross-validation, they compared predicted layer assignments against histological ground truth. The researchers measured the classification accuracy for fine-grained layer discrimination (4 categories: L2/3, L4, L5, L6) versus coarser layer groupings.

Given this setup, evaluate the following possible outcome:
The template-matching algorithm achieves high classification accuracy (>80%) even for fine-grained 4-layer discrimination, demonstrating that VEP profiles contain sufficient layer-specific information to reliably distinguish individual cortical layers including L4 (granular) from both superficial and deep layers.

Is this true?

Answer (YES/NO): NO